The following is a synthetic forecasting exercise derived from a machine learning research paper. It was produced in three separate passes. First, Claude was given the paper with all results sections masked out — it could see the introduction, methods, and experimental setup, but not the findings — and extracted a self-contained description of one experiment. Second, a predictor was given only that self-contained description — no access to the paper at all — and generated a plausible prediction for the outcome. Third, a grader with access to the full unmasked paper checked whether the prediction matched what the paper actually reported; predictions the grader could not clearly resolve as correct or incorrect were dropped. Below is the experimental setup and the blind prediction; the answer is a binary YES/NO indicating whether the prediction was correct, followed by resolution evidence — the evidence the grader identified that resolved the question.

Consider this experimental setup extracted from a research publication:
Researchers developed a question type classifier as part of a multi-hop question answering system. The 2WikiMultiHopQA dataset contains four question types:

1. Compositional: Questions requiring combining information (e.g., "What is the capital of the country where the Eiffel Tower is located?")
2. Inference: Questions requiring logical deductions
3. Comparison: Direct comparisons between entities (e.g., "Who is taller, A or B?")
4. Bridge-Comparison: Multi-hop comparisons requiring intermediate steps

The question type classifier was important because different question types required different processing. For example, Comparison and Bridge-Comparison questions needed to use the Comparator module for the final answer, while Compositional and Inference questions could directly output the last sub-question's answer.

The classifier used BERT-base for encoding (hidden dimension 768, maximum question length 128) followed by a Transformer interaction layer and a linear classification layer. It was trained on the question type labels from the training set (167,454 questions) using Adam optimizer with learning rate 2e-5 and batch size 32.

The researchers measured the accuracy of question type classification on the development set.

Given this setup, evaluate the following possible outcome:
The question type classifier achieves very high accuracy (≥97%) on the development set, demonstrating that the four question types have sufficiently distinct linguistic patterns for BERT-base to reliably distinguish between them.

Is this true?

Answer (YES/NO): YES